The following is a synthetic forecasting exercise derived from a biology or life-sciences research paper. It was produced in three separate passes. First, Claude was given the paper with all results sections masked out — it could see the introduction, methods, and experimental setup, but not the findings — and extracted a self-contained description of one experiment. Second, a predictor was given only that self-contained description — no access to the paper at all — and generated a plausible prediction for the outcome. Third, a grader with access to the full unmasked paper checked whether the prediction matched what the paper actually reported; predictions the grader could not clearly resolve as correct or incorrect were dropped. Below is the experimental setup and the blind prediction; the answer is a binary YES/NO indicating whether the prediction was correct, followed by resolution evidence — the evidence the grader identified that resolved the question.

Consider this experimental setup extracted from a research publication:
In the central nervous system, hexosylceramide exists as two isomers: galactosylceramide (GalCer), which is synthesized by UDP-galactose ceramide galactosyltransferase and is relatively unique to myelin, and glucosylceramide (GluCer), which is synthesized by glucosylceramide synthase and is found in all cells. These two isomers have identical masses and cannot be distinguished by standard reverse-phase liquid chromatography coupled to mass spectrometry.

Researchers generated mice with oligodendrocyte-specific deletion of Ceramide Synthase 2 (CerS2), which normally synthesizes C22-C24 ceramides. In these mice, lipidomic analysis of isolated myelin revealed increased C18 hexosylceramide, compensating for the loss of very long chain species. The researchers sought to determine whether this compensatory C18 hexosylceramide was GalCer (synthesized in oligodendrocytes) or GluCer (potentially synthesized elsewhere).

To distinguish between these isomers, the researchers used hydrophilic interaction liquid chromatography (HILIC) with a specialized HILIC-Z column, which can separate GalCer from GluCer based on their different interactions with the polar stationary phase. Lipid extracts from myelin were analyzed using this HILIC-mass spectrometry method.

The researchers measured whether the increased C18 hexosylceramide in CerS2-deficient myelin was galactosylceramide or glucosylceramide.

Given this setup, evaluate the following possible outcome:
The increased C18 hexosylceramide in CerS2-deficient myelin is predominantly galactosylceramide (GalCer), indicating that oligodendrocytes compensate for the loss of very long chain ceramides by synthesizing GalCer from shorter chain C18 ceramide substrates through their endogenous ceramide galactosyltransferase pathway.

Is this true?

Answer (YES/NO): YES